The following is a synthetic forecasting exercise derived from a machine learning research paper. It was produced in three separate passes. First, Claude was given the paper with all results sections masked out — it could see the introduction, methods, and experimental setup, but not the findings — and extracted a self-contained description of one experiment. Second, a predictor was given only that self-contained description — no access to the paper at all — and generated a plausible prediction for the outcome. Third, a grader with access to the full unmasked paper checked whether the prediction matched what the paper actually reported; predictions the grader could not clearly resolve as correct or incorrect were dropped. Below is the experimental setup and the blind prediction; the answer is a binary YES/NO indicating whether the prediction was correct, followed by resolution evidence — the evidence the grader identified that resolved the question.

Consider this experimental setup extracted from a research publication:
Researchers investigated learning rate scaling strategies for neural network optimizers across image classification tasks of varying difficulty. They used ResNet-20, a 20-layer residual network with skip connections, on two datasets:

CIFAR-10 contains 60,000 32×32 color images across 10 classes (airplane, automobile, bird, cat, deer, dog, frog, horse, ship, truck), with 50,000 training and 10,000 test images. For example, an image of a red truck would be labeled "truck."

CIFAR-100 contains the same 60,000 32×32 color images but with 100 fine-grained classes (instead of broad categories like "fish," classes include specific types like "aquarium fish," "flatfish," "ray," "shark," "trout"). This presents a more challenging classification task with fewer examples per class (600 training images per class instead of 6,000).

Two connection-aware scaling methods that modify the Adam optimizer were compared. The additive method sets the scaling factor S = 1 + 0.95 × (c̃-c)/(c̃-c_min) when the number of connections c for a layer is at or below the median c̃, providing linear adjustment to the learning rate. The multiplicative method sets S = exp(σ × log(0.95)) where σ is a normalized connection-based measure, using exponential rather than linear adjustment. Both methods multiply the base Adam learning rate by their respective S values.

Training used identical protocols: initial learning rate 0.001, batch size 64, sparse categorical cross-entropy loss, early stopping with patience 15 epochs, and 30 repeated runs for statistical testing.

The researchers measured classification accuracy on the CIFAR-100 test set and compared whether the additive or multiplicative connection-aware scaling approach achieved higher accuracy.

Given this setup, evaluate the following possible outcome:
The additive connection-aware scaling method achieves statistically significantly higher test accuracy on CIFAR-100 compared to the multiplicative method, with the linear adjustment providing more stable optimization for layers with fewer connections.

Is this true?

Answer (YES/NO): NO